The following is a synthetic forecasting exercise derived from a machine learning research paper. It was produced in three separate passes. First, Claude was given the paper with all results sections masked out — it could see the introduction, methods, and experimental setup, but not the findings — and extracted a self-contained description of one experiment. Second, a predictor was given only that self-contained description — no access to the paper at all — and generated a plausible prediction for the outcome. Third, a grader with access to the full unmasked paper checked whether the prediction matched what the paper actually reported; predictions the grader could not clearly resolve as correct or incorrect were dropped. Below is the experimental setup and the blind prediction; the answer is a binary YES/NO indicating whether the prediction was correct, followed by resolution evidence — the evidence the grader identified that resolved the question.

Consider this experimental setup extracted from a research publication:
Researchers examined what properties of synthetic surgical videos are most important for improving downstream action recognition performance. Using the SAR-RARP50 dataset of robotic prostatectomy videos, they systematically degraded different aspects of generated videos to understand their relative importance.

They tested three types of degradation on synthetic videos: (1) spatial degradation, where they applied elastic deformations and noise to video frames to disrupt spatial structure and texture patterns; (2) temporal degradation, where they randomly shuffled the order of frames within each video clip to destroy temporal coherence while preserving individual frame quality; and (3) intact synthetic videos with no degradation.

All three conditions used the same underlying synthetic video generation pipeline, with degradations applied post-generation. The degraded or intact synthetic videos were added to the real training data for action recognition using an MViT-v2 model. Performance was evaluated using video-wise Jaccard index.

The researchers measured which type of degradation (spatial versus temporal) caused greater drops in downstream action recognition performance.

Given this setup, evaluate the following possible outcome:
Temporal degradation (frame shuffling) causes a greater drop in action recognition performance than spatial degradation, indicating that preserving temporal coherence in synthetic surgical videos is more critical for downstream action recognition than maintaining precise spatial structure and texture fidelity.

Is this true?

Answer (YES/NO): NO